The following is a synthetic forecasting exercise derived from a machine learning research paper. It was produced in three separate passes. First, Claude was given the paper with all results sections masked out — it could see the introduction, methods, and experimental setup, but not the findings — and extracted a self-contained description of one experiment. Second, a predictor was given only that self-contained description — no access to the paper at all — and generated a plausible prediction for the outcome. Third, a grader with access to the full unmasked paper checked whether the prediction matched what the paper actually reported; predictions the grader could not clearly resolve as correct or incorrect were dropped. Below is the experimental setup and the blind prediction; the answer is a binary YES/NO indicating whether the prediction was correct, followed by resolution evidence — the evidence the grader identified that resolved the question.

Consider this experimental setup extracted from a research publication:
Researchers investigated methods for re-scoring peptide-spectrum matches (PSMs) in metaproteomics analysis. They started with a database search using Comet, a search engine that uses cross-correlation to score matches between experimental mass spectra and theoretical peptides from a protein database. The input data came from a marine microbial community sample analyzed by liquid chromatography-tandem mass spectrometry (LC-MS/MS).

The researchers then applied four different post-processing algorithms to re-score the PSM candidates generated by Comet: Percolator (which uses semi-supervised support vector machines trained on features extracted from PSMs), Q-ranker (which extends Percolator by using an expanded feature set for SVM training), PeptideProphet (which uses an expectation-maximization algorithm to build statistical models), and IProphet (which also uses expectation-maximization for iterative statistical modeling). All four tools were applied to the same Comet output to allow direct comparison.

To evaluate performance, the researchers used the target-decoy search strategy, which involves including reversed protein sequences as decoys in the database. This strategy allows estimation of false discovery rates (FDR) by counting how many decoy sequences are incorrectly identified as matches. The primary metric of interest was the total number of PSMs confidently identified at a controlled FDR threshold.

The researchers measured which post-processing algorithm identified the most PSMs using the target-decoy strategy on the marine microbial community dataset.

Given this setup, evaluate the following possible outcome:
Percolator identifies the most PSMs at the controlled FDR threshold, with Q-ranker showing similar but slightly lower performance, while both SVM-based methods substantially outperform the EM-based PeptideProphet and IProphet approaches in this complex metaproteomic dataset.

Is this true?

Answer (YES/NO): NO